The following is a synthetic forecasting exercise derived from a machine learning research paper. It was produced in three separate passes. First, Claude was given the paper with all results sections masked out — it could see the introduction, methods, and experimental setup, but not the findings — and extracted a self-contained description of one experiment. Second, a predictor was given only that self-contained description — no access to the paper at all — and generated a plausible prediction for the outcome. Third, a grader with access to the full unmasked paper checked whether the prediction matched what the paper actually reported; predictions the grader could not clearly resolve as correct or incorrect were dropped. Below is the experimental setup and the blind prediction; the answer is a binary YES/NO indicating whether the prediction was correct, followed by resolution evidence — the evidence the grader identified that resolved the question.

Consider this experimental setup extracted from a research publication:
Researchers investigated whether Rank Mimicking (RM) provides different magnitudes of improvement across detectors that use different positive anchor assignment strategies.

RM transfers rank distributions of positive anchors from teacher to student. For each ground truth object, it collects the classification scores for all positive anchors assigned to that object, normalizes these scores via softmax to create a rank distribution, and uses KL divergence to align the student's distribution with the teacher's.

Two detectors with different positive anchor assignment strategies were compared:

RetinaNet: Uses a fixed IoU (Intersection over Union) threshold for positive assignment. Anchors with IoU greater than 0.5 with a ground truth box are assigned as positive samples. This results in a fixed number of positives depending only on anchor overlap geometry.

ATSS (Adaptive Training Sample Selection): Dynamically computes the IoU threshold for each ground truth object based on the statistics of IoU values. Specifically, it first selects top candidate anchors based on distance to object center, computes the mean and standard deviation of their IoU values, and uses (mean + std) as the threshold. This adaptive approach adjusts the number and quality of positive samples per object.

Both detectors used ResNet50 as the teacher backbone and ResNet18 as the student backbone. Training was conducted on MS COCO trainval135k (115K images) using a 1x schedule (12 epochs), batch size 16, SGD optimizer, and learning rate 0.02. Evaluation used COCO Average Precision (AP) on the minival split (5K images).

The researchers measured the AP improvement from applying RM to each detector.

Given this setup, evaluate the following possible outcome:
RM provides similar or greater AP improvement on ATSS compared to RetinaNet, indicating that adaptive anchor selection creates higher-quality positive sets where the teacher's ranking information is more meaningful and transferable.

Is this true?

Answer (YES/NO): NO